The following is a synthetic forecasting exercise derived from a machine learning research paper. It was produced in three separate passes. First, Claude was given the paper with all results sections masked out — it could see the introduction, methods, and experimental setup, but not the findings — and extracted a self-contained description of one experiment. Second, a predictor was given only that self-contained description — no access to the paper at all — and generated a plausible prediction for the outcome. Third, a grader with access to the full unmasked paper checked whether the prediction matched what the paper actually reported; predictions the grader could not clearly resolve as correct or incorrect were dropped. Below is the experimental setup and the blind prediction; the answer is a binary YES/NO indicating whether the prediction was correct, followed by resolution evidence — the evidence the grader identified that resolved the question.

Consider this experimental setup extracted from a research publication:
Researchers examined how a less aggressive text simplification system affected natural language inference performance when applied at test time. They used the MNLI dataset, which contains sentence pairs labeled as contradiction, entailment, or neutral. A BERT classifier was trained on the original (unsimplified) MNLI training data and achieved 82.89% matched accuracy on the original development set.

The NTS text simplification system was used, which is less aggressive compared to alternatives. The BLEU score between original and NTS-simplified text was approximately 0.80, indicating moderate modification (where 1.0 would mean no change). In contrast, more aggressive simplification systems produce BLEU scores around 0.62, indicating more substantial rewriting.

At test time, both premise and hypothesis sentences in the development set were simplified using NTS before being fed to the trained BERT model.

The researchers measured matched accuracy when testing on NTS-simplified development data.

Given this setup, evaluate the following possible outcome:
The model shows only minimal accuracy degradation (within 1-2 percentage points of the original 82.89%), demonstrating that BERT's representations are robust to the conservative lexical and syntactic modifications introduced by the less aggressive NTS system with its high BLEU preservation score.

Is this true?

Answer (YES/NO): NO